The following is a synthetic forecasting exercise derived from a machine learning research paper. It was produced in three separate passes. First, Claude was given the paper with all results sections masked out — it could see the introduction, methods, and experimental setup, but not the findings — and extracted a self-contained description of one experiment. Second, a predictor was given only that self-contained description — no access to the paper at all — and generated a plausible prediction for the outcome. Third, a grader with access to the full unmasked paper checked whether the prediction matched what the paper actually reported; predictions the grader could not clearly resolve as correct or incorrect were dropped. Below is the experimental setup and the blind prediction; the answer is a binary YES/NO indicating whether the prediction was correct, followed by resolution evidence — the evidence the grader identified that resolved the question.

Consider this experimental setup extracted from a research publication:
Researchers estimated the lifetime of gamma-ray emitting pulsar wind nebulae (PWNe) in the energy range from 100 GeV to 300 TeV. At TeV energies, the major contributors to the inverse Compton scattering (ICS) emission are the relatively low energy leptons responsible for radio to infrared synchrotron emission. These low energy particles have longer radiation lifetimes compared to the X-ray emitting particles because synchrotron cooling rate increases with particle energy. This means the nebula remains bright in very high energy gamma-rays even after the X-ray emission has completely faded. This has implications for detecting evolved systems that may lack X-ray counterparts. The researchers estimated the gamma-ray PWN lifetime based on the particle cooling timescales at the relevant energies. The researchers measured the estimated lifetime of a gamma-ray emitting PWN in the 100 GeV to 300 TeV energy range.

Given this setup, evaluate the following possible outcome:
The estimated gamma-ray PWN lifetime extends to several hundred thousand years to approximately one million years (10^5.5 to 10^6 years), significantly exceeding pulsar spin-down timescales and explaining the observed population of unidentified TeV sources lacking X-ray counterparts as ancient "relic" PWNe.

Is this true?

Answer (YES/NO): NO